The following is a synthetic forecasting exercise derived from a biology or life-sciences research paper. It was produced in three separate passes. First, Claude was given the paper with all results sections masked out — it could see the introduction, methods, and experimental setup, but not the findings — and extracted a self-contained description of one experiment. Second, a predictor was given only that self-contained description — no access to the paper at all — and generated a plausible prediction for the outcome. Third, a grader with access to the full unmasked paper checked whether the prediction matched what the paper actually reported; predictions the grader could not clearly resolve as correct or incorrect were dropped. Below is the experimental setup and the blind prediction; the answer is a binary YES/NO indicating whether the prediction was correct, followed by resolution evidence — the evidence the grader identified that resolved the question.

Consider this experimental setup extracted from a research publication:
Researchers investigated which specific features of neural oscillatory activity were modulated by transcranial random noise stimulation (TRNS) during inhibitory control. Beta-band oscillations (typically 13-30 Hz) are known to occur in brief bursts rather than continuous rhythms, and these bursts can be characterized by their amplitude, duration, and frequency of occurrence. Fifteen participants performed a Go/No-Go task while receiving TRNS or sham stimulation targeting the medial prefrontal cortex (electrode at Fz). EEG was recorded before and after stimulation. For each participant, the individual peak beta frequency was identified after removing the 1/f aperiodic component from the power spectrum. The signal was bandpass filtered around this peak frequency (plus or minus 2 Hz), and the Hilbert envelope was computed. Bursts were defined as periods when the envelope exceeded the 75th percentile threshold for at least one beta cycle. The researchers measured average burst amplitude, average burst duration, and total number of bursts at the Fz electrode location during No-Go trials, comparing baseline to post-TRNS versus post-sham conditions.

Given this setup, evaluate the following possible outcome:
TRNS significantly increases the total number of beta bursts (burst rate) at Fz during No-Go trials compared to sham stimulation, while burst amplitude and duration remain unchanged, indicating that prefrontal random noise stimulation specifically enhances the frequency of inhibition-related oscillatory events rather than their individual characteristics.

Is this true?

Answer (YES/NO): NO